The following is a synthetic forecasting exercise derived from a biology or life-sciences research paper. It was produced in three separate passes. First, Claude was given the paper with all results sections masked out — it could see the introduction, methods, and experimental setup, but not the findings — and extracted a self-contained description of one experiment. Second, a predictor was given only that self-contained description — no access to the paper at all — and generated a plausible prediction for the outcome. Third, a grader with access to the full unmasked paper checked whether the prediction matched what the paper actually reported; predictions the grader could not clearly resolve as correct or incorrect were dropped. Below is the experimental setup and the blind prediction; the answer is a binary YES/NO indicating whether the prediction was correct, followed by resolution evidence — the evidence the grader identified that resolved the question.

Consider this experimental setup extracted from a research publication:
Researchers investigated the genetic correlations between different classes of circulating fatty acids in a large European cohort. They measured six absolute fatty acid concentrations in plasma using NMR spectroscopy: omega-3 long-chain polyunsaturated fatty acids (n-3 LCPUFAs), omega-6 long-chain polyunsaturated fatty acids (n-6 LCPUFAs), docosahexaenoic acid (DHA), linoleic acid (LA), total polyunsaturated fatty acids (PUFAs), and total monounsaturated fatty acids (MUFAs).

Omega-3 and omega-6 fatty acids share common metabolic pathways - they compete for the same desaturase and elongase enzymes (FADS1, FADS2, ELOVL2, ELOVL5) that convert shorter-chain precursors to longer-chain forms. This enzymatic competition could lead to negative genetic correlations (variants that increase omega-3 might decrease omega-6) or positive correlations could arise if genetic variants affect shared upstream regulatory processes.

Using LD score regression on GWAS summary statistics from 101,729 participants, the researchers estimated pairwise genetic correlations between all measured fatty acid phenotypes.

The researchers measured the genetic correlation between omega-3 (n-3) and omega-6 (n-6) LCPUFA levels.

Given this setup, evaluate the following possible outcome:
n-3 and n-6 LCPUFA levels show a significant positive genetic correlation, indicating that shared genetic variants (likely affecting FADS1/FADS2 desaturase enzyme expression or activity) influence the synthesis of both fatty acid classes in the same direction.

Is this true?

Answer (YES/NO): YES